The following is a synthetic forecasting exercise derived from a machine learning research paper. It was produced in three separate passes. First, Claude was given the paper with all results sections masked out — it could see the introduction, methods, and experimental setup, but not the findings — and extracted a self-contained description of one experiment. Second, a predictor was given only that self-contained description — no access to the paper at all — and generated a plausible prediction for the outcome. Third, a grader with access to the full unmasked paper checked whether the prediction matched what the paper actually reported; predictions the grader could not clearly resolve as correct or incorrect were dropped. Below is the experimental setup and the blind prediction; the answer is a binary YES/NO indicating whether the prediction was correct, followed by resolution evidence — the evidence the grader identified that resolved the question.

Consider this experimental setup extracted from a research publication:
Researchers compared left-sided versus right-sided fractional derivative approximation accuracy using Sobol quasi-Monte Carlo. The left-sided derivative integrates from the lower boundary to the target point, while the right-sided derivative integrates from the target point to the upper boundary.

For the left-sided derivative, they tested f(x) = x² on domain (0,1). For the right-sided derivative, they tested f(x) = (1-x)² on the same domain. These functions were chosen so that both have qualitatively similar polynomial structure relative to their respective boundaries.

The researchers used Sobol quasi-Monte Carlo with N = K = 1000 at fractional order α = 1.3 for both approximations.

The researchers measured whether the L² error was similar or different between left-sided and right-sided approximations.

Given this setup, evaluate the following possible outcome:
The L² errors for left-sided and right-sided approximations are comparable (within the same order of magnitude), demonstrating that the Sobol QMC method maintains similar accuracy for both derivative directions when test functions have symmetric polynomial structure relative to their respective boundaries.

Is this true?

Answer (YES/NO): YES